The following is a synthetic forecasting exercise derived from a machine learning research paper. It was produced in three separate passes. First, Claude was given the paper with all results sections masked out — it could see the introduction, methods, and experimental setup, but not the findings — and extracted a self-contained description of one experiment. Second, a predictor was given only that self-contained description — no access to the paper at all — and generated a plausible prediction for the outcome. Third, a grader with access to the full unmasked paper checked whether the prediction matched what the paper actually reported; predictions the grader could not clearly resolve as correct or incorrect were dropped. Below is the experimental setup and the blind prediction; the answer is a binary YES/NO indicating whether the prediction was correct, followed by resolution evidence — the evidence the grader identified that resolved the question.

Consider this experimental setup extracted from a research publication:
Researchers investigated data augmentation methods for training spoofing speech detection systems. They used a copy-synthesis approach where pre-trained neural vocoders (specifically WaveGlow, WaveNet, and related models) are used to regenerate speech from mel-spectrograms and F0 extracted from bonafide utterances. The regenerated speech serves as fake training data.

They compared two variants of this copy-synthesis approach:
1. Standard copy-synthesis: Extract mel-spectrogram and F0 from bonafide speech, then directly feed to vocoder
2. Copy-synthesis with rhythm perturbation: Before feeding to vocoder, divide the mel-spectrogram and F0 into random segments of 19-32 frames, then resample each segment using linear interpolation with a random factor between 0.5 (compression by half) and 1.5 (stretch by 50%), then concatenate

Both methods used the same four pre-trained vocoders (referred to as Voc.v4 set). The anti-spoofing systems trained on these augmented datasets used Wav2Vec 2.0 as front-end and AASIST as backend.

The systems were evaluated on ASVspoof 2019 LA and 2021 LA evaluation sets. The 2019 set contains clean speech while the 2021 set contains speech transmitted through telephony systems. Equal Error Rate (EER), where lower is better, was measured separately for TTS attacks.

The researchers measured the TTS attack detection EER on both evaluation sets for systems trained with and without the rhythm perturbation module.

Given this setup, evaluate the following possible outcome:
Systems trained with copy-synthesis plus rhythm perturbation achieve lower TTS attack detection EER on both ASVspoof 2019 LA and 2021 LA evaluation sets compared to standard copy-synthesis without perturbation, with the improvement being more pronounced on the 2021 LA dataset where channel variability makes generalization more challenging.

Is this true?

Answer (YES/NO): NO